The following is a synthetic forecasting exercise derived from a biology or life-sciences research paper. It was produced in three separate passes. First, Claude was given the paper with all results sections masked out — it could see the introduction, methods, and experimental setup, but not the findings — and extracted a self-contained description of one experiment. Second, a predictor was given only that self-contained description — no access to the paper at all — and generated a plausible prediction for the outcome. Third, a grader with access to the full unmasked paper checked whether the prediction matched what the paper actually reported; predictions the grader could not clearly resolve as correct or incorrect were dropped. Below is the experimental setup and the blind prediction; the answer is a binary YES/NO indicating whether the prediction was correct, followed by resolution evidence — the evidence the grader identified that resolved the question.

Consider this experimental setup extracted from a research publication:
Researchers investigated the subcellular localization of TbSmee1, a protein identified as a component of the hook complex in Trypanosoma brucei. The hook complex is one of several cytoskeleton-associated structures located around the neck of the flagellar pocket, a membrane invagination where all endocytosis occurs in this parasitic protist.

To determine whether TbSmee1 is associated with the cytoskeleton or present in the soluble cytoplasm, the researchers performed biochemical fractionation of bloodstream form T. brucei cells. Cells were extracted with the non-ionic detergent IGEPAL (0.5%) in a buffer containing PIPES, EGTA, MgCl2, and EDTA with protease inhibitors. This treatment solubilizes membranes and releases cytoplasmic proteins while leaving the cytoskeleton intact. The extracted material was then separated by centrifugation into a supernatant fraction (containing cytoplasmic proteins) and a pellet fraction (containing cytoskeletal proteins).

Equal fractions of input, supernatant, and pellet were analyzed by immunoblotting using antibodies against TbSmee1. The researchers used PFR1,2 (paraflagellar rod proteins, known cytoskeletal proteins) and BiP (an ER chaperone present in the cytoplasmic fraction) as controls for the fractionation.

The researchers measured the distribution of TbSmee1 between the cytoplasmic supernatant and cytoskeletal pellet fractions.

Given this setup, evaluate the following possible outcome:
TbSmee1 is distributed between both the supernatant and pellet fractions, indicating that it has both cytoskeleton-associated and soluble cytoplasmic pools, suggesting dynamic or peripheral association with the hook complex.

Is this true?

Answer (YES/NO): NO